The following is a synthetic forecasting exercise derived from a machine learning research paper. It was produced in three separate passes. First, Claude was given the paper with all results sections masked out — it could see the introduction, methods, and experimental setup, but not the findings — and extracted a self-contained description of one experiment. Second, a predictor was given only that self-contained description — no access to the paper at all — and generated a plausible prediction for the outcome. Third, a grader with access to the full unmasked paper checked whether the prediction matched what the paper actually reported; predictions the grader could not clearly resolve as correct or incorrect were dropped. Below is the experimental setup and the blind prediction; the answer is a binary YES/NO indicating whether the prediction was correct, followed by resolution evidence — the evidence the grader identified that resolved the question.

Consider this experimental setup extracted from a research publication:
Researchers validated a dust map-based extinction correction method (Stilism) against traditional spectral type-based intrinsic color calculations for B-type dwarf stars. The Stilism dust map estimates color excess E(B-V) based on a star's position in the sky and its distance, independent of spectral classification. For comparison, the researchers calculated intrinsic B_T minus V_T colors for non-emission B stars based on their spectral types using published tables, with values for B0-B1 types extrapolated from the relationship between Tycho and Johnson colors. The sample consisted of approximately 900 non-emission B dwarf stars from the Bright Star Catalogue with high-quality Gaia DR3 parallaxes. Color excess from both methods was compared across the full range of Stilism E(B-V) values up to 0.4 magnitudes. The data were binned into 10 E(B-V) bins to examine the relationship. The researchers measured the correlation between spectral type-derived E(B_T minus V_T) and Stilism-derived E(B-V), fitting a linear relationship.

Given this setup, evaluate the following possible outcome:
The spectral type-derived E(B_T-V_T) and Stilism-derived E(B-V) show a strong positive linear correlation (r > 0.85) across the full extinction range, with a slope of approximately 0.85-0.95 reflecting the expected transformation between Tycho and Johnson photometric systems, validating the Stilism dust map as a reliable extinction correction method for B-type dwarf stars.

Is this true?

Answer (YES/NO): NO